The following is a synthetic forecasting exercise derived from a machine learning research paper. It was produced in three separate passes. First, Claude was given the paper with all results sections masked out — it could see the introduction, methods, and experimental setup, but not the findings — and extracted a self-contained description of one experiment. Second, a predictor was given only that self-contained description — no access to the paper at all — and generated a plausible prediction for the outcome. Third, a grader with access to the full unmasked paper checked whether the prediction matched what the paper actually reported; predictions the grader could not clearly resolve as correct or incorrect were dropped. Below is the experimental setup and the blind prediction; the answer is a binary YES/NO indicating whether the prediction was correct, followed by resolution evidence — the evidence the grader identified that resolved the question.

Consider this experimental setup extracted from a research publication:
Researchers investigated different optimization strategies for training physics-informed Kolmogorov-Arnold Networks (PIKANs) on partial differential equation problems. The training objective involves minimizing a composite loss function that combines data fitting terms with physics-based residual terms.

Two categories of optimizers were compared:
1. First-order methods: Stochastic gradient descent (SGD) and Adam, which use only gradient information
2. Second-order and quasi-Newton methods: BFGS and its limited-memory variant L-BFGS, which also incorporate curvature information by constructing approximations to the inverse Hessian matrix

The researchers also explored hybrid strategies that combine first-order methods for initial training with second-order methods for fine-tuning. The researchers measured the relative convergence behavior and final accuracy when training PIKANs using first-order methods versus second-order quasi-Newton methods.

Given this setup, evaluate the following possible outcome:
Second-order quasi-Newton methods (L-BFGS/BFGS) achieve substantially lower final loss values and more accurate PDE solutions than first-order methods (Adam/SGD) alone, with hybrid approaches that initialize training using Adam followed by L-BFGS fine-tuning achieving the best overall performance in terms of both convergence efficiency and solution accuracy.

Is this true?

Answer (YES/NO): NO